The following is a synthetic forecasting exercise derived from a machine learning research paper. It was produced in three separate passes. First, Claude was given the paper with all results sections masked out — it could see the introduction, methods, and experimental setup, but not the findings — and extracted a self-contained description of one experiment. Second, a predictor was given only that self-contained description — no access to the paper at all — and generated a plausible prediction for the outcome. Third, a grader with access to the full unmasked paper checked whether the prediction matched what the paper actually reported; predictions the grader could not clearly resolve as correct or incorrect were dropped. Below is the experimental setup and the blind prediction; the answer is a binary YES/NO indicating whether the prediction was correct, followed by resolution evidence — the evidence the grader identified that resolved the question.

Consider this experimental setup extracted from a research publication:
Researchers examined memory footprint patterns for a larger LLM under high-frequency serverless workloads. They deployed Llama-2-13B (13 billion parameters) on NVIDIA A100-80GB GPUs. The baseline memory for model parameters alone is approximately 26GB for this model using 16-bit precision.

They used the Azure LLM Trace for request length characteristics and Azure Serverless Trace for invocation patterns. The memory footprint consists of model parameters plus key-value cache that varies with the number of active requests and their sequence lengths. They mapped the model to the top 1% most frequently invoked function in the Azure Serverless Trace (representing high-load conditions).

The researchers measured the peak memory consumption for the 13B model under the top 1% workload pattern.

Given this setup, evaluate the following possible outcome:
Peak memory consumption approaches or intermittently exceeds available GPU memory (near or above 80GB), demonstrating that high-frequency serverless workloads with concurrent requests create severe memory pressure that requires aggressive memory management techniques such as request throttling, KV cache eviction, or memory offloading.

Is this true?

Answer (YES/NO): YES